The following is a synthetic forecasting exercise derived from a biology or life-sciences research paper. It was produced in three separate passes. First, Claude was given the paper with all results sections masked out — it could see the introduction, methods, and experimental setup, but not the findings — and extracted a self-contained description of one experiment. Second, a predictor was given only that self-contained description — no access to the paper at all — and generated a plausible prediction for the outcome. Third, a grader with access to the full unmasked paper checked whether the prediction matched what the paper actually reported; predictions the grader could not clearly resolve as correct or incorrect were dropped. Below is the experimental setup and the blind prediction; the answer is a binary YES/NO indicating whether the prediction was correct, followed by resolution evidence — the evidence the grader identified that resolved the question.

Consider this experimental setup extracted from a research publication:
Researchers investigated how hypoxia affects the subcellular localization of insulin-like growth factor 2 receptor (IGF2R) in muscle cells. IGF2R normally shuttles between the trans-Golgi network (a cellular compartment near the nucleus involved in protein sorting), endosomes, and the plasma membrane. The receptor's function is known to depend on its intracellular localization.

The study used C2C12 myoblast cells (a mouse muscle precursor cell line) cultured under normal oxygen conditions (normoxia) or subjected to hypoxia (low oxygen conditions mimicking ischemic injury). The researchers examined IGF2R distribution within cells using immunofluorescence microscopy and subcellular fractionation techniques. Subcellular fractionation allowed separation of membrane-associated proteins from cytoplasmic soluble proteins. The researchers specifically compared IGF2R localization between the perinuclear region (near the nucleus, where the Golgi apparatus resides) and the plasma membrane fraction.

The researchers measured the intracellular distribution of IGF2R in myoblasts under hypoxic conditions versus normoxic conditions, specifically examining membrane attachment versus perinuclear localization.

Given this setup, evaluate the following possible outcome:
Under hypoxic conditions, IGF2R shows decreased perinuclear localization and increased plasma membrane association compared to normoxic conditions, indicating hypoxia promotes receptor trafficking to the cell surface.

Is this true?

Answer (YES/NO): YES